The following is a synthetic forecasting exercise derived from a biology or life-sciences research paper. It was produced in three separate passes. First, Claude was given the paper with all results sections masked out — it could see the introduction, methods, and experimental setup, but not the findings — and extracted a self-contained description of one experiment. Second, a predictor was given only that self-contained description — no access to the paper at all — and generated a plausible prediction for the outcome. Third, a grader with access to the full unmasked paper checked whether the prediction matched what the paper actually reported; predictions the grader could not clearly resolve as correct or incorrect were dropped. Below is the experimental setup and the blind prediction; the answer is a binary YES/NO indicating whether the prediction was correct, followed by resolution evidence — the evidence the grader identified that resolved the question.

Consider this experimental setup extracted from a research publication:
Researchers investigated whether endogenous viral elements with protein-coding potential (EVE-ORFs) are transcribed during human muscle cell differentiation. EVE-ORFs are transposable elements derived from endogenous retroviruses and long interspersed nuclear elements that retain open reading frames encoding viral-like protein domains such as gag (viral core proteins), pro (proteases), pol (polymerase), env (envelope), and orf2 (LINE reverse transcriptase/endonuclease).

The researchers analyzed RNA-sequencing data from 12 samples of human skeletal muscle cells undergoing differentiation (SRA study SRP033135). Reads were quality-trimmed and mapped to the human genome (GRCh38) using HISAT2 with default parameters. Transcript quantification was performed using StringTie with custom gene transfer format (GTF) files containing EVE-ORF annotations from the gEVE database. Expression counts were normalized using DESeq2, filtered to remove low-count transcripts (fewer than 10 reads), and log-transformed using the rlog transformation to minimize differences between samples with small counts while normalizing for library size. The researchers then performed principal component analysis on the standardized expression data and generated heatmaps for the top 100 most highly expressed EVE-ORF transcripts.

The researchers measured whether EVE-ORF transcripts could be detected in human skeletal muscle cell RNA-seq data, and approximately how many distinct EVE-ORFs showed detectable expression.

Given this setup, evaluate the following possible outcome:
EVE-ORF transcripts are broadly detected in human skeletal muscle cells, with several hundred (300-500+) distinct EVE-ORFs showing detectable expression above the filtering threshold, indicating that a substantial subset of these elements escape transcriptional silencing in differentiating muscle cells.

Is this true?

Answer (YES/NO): NO